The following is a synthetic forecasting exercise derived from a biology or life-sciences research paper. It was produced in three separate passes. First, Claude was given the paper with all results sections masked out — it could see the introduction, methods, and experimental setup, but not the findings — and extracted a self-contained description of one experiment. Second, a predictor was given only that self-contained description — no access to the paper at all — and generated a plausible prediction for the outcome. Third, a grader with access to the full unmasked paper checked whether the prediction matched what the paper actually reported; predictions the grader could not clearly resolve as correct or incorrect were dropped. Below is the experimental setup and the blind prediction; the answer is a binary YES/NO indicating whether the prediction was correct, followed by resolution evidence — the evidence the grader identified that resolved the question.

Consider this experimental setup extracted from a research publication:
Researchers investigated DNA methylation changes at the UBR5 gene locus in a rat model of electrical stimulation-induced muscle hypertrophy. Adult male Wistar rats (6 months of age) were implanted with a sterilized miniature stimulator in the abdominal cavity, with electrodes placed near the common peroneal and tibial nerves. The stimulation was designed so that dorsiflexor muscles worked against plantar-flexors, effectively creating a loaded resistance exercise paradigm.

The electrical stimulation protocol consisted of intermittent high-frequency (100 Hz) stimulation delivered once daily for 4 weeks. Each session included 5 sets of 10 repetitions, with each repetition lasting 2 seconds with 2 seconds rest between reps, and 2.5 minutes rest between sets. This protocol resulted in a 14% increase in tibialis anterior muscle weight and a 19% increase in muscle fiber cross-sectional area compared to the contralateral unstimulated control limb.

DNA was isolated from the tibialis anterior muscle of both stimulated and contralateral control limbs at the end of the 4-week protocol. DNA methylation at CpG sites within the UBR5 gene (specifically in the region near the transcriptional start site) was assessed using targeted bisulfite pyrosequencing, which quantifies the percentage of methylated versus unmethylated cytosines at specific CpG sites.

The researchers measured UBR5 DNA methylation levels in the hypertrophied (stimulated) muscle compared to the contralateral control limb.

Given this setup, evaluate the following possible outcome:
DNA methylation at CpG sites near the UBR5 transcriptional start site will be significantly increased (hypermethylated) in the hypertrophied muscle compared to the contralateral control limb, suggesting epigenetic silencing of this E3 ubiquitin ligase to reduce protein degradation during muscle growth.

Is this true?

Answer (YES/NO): NO